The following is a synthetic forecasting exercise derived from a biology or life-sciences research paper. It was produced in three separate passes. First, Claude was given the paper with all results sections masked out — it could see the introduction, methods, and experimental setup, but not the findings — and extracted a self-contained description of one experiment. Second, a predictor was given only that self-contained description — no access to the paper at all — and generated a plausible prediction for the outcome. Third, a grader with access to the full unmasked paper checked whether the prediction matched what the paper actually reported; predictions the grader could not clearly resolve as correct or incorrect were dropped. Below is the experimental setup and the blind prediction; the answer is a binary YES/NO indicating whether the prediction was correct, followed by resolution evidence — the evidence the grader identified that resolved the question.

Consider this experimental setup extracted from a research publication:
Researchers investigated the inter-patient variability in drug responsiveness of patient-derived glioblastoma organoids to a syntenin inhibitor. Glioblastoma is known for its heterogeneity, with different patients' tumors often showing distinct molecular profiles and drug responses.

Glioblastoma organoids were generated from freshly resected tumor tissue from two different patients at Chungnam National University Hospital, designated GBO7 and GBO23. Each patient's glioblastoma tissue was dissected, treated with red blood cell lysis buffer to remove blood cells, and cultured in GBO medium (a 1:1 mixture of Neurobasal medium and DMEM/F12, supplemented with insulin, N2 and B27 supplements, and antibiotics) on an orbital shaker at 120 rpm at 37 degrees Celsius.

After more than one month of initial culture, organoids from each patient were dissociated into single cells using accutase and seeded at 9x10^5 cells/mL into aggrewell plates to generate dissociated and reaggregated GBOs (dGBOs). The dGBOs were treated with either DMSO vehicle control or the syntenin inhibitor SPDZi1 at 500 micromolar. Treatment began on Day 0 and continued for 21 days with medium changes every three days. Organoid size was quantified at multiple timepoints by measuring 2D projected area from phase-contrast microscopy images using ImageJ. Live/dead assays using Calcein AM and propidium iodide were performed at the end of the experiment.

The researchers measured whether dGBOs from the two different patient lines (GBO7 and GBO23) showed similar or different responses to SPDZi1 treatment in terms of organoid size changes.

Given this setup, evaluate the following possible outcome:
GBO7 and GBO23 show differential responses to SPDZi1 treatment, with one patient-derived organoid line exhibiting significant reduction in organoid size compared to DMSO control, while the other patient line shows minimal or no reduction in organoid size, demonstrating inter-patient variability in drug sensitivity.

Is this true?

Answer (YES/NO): NO